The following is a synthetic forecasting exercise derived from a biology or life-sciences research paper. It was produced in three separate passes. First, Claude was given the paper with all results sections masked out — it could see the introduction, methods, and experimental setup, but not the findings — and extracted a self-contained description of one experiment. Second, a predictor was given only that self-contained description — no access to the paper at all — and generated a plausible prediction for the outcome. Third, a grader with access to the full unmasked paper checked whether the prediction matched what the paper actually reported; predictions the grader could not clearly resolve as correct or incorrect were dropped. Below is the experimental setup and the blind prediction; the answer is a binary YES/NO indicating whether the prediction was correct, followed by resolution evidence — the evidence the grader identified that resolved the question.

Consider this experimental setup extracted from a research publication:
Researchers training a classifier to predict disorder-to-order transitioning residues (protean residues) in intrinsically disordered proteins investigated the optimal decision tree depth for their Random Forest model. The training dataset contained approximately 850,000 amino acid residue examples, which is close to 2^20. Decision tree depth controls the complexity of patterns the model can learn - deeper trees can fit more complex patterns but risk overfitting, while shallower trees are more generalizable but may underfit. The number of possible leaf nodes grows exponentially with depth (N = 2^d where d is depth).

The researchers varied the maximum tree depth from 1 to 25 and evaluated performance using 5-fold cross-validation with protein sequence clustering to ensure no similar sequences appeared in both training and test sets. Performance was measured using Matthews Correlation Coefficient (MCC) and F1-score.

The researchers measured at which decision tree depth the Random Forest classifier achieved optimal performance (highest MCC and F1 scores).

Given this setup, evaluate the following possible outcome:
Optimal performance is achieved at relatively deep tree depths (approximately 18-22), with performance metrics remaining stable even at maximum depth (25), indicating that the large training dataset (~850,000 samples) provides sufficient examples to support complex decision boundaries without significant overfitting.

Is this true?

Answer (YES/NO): NO